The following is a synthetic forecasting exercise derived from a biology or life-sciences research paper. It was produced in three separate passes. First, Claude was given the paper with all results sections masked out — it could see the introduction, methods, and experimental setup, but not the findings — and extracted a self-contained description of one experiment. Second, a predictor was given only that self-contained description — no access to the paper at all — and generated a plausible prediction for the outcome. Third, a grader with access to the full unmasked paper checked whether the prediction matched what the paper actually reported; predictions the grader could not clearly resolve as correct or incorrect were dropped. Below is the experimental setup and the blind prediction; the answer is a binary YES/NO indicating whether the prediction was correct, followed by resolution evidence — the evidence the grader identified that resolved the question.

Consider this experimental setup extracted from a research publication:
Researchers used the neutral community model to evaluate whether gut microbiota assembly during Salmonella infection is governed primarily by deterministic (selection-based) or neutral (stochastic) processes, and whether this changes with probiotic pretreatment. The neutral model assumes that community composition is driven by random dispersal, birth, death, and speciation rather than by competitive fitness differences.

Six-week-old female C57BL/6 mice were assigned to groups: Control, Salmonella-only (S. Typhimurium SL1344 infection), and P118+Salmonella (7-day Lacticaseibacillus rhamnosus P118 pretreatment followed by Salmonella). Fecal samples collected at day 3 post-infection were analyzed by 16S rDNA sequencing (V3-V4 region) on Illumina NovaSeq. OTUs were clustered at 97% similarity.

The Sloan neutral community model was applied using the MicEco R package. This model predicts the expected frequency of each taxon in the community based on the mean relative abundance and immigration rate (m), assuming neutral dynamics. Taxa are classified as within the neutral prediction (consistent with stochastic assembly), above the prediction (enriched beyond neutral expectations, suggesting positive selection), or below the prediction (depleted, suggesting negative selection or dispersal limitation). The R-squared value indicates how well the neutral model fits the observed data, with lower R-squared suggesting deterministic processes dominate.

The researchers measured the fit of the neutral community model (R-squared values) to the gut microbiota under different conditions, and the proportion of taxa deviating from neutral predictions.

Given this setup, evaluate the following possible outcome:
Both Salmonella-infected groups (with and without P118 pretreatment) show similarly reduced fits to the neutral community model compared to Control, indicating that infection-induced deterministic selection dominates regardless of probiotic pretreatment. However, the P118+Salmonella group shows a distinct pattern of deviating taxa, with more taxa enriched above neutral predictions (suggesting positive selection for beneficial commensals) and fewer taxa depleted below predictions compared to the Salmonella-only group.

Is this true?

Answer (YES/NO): NO